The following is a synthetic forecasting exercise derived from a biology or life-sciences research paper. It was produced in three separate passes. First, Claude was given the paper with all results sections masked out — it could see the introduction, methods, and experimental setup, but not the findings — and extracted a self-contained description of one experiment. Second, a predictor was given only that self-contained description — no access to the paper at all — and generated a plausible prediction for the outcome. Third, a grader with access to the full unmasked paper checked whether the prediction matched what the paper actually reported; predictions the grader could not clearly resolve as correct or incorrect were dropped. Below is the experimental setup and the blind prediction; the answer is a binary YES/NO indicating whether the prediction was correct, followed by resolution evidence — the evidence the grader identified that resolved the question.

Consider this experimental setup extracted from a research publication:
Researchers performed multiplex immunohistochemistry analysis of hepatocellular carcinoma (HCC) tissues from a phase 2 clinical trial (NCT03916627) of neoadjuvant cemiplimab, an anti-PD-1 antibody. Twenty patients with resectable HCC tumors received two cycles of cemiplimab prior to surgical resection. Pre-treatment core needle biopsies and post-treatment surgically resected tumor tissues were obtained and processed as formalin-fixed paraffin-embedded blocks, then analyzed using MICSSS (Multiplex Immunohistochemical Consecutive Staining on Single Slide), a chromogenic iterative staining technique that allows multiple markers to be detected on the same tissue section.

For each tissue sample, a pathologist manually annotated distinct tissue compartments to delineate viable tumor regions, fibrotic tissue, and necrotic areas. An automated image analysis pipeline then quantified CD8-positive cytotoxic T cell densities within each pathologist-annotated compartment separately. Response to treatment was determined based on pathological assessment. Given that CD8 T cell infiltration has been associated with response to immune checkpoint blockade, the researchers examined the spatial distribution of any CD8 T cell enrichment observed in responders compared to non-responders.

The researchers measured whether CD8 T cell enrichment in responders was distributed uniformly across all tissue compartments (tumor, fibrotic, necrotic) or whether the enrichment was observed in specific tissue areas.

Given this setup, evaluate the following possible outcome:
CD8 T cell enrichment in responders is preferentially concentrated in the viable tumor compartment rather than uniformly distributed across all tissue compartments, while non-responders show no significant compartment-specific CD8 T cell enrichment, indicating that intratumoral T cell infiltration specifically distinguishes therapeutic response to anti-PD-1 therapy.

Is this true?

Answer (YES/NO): NO